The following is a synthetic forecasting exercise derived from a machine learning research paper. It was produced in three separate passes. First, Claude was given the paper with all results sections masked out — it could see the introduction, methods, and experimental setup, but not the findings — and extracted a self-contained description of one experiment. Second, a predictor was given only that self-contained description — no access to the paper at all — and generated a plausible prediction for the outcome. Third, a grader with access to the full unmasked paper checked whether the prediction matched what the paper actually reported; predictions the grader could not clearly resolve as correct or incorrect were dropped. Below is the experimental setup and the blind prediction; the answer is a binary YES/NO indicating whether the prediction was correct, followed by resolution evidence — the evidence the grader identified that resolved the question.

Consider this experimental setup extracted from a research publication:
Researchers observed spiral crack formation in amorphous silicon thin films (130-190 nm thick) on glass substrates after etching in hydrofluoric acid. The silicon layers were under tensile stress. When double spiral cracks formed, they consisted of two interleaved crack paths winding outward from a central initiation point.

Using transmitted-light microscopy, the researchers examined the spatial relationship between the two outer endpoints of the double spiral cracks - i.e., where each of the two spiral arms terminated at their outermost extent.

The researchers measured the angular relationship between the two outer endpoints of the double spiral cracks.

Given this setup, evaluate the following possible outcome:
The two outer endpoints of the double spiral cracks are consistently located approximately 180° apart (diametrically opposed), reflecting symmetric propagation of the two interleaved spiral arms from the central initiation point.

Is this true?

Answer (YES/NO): YES